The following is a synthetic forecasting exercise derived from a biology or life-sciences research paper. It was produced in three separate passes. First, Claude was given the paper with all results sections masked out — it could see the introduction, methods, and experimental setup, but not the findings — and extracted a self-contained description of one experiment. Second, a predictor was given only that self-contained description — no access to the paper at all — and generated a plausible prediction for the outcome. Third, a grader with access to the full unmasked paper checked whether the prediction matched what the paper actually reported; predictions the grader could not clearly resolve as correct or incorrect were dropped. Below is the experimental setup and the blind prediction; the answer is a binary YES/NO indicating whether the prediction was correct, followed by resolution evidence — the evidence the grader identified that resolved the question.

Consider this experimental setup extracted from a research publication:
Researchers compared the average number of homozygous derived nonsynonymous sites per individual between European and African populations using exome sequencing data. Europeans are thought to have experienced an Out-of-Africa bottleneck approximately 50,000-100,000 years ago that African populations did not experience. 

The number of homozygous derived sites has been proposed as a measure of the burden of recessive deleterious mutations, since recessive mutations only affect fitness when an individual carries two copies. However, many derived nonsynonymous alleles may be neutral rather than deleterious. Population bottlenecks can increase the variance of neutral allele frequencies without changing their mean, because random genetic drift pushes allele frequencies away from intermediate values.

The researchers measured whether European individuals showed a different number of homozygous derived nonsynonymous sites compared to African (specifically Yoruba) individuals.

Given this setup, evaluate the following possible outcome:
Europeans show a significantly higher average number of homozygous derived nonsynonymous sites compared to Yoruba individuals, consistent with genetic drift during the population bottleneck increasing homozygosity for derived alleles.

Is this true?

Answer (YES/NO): YES